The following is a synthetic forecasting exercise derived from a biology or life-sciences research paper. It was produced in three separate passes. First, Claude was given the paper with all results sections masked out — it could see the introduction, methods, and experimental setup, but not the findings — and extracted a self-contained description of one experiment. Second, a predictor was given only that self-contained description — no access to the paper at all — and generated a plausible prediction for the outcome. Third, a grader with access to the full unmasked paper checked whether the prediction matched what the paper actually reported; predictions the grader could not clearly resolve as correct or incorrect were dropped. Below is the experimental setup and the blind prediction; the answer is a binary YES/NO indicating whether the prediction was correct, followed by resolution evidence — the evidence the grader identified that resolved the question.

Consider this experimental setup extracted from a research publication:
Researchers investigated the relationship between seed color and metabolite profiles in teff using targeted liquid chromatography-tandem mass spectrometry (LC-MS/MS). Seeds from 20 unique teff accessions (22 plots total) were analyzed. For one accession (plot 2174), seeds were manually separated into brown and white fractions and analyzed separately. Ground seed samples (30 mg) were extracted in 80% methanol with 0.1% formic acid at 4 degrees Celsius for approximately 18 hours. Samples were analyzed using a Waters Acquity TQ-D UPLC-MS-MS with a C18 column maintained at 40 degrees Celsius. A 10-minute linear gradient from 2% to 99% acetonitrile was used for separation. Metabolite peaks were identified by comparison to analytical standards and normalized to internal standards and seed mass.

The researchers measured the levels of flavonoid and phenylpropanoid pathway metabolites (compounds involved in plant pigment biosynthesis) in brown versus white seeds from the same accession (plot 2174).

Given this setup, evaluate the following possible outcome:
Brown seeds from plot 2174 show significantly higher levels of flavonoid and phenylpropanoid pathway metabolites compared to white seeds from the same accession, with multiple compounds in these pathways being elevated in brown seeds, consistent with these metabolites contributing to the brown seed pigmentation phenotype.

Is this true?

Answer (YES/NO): NO